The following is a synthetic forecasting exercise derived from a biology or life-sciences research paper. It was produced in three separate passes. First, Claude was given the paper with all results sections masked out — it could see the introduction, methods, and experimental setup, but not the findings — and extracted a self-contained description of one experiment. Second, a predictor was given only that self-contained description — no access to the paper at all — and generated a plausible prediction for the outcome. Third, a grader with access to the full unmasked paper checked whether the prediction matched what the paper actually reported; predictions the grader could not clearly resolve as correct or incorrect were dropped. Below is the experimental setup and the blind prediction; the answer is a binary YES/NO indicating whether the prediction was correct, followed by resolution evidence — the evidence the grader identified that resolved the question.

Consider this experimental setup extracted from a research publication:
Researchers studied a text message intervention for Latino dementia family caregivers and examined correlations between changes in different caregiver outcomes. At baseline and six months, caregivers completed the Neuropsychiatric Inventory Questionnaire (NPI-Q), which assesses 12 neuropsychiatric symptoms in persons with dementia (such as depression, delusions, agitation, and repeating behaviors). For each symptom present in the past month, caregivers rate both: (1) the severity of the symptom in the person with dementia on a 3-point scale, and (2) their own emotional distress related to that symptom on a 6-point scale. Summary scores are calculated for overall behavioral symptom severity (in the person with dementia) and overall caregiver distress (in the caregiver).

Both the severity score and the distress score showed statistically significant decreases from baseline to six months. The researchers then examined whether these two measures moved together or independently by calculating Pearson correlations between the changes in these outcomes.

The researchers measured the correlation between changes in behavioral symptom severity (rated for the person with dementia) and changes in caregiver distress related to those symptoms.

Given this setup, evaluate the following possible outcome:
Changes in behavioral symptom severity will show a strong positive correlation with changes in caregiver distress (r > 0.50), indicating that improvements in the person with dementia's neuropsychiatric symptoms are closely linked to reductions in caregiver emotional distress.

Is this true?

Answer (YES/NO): YES